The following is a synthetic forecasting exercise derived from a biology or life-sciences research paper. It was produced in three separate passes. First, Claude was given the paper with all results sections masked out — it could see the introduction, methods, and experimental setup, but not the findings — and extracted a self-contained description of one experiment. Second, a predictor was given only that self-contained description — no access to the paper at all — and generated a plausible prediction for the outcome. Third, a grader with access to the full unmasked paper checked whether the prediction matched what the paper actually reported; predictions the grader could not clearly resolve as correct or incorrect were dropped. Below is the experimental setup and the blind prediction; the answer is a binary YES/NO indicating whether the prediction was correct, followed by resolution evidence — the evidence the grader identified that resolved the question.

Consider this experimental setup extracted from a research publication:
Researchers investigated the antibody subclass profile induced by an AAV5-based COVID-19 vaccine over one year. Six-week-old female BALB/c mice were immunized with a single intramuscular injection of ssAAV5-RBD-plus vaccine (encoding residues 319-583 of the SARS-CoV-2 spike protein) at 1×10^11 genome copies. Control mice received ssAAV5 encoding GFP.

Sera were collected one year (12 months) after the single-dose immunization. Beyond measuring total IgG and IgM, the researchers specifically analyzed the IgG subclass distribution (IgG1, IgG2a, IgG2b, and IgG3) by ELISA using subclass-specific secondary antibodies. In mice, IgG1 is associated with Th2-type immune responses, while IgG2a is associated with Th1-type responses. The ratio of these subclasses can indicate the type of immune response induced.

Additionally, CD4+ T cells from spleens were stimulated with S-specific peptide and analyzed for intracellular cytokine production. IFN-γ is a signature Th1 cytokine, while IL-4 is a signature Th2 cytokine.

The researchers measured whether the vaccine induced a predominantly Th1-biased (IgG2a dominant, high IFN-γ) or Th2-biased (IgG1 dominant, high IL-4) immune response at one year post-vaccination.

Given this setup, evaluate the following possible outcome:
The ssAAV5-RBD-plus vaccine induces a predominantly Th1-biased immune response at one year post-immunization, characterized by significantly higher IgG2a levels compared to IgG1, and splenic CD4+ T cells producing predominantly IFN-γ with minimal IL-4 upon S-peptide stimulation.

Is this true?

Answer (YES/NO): NO